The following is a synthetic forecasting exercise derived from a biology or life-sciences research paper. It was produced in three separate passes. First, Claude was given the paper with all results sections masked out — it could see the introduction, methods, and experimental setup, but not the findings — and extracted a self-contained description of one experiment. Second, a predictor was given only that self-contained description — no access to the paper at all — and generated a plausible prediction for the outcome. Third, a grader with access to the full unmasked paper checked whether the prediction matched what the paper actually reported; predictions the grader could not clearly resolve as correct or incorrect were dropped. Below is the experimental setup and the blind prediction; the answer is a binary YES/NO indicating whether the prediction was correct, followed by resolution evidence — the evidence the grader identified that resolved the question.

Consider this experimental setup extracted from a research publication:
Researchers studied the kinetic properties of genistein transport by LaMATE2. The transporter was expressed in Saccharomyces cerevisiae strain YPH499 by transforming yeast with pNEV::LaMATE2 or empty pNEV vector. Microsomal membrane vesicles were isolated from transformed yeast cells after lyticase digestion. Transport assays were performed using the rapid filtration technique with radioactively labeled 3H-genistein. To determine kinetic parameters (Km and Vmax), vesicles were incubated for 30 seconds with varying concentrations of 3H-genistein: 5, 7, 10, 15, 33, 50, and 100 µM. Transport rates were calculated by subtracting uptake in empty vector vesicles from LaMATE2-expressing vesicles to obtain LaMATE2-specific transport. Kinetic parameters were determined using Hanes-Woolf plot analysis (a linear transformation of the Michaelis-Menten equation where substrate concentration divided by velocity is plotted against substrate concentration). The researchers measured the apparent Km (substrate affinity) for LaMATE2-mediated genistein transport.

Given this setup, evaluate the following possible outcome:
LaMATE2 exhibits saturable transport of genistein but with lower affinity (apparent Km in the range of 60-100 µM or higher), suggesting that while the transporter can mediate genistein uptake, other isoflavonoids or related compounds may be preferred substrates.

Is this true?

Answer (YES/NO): NO